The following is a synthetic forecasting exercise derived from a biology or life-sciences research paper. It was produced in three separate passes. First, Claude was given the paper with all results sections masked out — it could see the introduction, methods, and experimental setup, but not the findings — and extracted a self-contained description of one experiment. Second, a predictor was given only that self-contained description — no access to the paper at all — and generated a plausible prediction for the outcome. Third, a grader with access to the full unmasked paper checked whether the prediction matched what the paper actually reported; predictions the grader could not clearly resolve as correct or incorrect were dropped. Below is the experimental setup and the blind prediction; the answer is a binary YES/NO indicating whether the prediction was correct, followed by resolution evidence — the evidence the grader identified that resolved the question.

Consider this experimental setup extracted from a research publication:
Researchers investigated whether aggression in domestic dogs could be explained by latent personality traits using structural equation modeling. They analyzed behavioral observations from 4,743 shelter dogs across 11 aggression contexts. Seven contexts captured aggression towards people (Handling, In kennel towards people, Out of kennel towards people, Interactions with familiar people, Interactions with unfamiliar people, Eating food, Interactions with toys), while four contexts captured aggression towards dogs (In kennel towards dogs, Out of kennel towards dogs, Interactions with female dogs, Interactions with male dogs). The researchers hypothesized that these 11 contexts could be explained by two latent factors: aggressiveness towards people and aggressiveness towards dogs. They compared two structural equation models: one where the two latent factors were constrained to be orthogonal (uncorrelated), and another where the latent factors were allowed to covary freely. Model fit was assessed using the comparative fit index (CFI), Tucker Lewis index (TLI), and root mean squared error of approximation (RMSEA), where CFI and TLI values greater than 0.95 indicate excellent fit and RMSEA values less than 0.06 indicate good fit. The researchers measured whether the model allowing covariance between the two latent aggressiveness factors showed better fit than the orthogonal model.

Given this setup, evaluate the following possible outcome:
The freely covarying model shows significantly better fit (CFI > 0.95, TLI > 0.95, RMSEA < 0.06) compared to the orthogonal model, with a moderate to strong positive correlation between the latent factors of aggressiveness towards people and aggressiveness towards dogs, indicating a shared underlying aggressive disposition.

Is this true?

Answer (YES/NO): NO